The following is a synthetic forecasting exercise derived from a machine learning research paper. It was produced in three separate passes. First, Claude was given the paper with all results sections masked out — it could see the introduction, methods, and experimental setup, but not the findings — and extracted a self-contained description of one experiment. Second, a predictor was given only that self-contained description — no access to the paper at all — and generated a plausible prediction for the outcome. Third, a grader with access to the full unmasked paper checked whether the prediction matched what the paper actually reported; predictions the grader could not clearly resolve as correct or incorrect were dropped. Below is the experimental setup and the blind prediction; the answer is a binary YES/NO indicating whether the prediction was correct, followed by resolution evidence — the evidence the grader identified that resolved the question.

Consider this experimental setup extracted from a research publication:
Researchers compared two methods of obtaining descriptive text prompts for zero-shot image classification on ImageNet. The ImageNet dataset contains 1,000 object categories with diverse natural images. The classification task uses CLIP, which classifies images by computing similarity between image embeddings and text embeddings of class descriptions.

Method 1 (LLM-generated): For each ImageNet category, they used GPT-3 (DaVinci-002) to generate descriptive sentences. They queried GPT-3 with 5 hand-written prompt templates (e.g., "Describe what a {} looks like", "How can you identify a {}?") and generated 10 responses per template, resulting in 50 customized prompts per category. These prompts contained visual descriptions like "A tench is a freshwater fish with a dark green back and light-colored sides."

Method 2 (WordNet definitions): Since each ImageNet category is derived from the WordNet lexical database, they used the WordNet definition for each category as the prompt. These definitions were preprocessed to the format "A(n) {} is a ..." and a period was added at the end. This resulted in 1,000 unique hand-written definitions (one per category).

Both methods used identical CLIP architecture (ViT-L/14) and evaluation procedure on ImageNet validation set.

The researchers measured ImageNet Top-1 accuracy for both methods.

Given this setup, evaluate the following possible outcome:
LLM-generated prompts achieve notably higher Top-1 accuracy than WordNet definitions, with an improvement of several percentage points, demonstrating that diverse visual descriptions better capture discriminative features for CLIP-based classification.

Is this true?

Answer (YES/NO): YES